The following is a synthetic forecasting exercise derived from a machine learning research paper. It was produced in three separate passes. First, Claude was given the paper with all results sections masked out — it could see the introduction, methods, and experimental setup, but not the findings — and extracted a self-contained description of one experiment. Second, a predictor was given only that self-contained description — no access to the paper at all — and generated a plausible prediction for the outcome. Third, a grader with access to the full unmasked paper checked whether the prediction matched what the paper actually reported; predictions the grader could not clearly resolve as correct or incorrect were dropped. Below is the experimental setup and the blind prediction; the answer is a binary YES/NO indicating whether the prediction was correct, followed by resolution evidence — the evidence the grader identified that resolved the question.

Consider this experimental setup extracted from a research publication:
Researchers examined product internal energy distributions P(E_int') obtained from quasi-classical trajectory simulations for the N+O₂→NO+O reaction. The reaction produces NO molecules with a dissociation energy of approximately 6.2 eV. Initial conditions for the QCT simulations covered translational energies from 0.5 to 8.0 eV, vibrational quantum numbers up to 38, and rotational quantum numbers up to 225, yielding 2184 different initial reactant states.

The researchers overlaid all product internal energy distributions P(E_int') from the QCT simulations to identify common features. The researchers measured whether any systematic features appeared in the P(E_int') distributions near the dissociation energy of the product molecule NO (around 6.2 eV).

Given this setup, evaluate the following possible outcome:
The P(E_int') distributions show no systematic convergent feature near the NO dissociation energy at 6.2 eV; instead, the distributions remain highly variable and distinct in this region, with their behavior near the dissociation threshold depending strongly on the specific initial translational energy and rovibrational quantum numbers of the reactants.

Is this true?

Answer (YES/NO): NO